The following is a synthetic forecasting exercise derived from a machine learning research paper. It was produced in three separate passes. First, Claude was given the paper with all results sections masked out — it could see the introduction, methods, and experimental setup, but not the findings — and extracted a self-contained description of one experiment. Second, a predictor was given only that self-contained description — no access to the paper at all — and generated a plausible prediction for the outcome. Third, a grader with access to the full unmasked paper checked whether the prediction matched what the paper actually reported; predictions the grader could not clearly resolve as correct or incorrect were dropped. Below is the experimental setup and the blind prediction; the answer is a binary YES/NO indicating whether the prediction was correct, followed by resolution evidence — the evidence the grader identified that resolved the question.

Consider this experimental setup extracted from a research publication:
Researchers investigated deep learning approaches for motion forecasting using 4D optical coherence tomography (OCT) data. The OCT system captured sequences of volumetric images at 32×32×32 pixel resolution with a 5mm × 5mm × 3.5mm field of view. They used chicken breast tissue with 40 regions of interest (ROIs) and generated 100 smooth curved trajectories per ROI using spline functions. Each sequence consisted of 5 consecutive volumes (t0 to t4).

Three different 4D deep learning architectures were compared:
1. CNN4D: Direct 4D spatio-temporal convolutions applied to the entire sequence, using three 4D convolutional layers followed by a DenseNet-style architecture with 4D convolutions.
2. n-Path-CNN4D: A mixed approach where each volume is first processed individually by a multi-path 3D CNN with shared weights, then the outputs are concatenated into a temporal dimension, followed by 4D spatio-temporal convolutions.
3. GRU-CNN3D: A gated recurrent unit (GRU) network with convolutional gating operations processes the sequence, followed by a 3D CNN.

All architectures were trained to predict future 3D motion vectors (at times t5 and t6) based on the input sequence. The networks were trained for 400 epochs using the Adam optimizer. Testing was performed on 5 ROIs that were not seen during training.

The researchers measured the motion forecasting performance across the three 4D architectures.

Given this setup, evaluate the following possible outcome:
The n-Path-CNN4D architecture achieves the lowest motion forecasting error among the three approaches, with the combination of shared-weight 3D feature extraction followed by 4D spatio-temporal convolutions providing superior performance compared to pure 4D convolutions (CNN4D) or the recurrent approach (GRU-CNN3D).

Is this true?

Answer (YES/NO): YES